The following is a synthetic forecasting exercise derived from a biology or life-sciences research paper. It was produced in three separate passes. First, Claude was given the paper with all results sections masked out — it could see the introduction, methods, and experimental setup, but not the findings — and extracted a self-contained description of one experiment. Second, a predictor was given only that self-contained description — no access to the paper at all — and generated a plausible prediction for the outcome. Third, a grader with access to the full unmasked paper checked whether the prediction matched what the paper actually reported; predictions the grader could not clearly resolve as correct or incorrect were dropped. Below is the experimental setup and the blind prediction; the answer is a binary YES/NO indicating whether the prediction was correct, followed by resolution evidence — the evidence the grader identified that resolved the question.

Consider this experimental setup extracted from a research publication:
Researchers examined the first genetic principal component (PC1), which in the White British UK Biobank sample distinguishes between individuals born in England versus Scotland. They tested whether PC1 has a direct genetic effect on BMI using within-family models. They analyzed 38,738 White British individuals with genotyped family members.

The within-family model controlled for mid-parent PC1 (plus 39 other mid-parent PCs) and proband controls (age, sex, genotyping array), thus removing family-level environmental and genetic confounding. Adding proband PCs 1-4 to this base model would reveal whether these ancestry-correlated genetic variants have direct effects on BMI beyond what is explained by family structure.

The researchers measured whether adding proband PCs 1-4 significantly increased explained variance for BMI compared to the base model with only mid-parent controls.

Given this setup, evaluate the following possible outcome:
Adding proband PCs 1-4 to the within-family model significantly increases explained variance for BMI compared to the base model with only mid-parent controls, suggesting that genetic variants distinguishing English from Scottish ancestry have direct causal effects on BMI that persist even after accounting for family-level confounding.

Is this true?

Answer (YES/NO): NO